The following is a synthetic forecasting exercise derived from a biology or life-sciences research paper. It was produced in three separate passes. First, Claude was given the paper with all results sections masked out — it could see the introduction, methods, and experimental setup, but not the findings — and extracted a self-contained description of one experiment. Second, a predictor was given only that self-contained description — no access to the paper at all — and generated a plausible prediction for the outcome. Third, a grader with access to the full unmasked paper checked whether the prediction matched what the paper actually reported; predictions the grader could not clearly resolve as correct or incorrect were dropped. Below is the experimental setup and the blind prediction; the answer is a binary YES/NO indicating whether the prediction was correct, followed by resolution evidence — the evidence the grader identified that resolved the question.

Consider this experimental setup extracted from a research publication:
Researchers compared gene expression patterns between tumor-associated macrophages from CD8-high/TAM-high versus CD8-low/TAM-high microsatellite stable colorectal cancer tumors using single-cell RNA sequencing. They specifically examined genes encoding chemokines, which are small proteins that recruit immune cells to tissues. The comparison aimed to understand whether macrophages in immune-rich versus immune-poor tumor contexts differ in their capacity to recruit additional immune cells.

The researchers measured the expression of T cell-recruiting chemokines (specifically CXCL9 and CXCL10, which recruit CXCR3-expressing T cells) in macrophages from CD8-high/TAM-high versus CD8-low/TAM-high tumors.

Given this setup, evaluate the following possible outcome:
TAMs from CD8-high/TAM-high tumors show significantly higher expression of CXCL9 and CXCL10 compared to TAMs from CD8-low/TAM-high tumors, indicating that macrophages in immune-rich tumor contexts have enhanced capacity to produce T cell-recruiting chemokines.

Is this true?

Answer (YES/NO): YES